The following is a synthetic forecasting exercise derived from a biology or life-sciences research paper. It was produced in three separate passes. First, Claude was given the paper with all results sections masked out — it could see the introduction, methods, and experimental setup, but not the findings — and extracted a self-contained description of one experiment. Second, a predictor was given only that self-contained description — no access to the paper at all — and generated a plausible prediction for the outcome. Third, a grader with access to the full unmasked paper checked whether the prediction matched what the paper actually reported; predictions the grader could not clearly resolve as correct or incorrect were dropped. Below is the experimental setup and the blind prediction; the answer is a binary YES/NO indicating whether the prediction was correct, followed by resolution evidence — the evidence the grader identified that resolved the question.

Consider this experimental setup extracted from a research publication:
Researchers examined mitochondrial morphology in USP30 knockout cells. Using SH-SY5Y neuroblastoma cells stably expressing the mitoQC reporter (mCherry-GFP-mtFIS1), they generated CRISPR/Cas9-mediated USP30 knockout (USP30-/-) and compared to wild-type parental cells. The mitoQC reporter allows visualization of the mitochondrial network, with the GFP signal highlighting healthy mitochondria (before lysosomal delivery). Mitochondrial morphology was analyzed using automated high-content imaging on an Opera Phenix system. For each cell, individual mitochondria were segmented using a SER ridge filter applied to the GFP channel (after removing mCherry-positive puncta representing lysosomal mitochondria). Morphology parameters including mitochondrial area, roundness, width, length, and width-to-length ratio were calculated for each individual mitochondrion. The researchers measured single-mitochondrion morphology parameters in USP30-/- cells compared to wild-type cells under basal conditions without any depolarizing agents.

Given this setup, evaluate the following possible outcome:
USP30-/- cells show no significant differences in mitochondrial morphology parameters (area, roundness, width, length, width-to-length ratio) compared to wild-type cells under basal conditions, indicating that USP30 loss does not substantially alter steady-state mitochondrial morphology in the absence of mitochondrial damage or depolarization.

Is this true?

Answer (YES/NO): NO